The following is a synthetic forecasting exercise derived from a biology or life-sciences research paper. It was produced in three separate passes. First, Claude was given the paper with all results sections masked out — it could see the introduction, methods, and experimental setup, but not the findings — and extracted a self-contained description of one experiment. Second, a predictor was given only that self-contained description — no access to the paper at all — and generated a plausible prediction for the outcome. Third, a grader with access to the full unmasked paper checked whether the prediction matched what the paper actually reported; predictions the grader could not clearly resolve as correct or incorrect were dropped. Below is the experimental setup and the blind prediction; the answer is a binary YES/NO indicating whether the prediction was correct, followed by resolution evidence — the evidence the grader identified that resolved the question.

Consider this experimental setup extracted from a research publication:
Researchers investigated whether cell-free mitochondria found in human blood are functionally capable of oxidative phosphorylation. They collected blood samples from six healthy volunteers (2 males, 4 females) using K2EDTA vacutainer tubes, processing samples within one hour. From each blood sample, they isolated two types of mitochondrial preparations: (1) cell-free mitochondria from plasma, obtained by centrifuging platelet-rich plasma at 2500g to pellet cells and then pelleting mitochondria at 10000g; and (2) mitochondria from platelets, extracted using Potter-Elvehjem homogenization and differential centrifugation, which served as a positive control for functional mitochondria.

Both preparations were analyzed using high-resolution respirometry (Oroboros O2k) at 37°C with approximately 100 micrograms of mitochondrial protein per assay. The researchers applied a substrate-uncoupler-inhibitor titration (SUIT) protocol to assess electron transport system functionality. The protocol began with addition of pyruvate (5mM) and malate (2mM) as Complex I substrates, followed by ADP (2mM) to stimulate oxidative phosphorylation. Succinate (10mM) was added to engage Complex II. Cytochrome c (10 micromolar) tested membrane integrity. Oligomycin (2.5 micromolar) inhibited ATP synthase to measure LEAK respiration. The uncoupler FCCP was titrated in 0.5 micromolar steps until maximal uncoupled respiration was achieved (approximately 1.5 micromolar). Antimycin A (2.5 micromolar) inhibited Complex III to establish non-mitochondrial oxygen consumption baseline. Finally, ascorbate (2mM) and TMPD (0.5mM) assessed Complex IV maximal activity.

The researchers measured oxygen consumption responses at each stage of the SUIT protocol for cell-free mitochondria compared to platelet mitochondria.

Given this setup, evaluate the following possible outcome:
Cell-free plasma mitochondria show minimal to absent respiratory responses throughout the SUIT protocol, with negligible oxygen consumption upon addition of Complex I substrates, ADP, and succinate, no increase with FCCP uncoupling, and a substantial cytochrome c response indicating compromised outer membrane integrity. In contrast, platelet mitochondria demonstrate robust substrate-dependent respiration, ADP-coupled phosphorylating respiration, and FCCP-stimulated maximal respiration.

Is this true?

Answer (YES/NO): NO